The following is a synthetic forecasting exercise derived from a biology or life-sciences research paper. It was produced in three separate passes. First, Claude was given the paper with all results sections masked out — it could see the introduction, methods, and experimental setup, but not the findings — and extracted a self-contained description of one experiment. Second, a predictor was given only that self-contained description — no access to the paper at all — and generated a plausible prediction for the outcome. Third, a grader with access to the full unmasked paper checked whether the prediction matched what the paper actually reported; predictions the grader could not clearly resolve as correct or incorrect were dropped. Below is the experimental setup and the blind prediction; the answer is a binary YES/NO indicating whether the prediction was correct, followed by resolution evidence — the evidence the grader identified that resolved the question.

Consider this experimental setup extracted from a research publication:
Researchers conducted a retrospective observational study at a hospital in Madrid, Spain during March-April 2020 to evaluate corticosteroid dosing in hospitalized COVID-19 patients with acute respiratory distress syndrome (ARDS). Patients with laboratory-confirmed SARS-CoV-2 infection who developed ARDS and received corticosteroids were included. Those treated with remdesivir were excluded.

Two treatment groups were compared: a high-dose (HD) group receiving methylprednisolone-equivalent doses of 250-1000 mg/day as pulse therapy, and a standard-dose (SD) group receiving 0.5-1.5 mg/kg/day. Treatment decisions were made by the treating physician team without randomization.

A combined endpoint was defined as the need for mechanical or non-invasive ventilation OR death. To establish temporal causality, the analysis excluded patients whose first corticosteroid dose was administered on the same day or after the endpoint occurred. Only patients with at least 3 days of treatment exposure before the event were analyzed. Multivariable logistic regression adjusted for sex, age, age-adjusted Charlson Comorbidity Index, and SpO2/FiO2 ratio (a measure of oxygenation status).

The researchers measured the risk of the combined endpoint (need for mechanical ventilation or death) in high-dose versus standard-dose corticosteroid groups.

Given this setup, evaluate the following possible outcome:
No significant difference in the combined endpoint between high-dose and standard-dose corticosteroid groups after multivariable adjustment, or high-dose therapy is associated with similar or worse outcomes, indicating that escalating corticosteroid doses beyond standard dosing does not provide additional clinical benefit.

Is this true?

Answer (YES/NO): YES